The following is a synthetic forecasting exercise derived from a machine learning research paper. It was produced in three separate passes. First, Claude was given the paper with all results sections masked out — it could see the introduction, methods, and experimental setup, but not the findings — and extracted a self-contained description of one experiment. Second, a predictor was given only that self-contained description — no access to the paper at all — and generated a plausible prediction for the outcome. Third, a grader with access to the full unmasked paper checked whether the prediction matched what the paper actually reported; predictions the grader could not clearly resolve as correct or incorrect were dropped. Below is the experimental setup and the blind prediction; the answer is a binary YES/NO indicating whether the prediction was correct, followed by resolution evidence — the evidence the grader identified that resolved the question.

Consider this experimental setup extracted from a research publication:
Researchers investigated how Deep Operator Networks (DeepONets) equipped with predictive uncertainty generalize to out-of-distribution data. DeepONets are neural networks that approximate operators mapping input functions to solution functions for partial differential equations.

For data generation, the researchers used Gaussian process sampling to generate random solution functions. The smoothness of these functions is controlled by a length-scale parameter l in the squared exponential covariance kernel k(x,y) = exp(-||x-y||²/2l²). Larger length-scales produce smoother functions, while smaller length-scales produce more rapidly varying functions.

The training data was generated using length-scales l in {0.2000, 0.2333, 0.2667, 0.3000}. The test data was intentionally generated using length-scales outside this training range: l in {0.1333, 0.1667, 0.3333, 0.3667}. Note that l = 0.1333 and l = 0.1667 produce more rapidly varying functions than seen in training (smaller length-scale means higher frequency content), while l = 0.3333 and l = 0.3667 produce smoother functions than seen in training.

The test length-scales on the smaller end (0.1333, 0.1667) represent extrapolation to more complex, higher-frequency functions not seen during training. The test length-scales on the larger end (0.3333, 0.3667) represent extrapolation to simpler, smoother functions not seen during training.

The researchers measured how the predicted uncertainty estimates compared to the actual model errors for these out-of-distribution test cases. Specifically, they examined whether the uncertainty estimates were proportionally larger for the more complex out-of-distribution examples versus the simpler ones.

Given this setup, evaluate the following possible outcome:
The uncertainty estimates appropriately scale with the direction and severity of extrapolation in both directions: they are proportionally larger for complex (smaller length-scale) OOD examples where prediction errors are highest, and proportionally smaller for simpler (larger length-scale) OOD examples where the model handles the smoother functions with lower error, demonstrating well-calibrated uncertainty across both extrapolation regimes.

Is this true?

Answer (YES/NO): YES